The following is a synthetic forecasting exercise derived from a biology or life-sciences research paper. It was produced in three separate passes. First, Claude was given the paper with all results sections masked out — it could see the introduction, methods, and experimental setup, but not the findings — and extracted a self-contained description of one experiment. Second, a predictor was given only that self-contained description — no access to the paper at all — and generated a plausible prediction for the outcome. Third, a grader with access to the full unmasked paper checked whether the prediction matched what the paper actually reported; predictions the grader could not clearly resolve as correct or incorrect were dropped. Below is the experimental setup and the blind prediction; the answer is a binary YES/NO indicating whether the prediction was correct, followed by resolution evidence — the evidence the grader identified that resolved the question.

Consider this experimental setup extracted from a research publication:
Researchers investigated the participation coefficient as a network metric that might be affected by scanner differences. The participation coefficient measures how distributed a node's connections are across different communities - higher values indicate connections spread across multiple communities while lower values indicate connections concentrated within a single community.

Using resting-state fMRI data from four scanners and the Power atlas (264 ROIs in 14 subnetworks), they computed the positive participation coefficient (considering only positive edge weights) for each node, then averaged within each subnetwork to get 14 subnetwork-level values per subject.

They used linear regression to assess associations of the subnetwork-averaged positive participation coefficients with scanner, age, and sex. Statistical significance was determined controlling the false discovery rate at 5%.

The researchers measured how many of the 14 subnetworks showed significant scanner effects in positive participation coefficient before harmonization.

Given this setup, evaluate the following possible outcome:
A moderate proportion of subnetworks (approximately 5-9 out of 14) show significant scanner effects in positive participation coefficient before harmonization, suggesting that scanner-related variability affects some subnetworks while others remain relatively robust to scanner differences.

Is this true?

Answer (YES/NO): YES